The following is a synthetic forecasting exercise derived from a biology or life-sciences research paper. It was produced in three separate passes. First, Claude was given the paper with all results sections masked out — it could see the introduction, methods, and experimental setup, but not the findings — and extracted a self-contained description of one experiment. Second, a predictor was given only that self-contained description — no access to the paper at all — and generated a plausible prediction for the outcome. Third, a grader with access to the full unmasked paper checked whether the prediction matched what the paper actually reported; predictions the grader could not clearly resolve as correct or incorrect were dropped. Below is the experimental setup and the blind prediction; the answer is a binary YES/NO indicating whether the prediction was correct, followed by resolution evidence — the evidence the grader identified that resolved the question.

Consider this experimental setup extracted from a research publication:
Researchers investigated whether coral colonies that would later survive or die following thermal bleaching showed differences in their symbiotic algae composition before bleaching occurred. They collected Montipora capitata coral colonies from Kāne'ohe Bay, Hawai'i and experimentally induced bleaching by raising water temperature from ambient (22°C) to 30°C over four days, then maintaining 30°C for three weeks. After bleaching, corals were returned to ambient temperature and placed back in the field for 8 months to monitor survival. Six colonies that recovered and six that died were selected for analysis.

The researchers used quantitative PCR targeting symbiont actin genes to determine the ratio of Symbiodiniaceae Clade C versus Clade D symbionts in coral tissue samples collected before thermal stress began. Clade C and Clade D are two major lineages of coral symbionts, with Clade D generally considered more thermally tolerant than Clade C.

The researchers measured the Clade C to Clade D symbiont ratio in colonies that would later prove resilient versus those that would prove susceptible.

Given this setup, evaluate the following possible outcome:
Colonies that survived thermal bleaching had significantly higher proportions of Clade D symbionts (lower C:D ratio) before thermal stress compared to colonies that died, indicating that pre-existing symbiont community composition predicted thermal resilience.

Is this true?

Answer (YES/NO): NO